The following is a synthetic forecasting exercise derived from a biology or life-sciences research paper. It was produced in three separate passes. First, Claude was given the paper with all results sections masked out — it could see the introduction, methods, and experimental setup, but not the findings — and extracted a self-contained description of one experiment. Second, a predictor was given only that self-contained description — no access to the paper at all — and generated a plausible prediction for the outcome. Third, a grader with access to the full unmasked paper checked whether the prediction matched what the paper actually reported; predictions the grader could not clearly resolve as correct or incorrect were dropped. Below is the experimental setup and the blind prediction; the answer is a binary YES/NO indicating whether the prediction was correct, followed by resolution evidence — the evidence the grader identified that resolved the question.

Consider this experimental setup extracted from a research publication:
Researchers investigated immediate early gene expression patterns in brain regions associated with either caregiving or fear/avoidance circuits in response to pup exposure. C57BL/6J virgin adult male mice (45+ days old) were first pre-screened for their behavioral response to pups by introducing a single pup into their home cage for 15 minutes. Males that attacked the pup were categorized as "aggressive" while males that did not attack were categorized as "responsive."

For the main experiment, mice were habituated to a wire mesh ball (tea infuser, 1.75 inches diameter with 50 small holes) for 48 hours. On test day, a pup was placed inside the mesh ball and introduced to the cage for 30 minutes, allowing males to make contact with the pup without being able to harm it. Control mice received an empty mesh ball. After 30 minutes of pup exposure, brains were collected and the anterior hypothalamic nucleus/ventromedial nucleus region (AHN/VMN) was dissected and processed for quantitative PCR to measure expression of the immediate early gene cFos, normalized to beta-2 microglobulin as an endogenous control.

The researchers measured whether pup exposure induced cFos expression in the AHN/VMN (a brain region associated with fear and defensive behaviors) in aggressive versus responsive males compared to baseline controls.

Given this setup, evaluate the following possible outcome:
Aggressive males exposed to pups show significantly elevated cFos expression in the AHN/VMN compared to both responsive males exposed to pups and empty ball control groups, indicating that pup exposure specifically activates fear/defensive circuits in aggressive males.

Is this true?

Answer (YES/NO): NO